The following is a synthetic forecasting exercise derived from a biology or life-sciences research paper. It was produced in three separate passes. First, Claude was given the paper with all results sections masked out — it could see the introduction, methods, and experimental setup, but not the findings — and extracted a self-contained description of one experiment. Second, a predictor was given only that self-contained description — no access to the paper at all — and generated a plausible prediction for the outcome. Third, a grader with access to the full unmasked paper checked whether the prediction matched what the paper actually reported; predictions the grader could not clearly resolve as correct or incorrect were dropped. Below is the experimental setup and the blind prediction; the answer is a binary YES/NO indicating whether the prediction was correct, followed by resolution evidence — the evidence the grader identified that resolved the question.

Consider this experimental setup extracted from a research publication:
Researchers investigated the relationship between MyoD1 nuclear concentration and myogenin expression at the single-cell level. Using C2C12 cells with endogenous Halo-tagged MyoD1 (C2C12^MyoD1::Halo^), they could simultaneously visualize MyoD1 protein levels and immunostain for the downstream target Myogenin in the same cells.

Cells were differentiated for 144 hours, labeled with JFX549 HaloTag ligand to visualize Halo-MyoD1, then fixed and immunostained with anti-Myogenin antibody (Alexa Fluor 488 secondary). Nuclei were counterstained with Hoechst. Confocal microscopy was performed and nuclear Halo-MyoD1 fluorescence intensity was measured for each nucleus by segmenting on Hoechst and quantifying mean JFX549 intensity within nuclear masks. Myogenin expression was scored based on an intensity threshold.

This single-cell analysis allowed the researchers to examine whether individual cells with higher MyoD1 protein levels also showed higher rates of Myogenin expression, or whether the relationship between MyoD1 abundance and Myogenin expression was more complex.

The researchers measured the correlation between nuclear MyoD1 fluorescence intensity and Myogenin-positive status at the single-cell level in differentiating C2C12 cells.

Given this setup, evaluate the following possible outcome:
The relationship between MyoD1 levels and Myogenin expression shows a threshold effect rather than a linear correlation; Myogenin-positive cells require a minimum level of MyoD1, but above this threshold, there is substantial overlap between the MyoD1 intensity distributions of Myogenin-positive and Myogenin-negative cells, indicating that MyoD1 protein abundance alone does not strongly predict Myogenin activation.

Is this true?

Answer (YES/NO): NO